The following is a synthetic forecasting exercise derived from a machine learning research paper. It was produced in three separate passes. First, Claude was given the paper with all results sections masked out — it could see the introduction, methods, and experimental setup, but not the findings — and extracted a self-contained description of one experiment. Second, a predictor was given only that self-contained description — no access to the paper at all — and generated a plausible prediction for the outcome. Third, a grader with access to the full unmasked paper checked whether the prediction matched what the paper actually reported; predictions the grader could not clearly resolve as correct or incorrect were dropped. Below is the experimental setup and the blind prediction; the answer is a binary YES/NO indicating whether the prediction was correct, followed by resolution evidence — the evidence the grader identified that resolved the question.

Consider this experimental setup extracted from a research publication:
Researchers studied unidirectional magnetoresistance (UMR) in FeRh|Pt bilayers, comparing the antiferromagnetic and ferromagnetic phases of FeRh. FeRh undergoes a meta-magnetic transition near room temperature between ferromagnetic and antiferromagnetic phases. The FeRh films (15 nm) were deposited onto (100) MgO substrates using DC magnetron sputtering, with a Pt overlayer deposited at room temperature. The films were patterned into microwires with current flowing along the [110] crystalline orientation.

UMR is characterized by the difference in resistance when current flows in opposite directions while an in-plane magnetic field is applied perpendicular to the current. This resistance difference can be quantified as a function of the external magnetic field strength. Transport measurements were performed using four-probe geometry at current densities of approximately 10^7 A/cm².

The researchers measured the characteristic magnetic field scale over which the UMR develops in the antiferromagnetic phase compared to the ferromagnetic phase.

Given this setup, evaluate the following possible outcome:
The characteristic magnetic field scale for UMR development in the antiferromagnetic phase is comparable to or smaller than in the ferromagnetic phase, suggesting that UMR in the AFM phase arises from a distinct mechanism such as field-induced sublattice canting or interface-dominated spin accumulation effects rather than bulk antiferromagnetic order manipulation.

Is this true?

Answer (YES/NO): NO